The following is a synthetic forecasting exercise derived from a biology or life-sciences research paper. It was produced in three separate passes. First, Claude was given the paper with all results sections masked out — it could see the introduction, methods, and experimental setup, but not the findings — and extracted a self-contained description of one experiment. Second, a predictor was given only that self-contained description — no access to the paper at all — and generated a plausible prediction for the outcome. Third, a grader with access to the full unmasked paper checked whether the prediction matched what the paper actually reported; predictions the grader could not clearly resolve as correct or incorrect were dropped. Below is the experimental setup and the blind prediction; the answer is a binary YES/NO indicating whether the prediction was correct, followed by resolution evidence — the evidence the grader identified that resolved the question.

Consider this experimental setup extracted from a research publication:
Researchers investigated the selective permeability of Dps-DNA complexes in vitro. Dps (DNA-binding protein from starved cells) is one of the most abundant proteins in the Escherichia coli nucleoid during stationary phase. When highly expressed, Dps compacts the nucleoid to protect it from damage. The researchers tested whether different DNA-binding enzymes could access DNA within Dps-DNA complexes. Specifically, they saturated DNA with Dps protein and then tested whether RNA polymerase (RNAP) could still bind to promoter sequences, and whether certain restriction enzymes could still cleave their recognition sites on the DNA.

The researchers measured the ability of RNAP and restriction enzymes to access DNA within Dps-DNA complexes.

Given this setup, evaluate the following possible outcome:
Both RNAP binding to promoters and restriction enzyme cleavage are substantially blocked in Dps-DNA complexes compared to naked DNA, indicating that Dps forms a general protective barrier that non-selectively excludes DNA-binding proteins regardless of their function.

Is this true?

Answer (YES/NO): NO